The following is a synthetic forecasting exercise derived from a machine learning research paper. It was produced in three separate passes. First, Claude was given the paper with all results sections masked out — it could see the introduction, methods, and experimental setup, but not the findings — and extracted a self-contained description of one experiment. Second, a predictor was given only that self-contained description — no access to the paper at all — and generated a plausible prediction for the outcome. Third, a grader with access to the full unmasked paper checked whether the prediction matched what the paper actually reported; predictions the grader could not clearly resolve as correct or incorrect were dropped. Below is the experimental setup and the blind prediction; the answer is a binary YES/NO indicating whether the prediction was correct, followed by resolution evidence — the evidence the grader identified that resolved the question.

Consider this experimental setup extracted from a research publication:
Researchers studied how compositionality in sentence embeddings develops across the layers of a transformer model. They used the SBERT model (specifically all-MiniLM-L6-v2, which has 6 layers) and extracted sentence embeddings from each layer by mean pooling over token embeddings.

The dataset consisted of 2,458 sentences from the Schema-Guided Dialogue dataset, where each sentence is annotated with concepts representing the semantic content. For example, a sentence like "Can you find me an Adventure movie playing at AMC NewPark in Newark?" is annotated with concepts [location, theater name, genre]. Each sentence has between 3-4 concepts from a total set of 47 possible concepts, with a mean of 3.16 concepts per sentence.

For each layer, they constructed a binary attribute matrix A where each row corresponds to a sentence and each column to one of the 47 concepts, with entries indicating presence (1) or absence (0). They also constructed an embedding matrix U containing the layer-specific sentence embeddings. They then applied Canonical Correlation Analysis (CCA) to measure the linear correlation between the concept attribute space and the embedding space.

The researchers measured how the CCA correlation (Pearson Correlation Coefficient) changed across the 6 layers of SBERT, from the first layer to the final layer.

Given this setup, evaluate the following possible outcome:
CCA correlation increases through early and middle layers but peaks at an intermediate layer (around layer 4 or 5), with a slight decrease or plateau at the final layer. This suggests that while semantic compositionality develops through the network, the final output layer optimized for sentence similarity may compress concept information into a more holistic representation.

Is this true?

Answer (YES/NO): NO